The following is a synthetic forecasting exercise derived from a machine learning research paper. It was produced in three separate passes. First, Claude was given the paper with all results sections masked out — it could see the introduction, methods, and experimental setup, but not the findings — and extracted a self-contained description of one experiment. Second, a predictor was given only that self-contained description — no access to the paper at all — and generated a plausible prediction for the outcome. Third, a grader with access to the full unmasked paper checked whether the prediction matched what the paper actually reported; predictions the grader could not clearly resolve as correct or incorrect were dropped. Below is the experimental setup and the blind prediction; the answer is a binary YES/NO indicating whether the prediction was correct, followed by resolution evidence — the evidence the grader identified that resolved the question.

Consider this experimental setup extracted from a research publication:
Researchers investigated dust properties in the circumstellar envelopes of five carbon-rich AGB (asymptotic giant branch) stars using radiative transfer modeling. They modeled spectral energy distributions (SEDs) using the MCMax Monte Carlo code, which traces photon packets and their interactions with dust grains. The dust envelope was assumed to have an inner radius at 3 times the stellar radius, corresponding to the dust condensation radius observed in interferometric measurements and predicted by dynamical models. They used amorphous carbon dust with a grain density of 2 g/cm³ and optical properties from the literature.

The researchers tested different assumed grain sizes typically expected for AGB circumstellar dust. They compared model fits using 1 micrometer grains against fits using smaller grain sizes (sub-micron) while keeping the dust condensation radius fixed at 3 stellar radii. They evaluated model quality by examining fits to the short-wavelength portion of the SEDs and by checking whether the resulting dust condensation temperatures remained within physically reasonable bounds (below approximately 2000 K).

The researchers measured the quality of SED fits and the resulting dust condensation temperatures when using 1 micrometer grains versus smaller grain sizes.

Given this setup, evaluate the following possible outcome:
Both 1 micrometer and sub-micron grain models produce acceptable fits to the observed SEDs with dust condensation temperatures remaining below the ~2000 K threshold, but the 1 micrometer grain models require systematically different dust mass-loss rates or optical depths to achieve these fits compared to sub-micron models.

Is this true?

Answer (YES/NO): NO